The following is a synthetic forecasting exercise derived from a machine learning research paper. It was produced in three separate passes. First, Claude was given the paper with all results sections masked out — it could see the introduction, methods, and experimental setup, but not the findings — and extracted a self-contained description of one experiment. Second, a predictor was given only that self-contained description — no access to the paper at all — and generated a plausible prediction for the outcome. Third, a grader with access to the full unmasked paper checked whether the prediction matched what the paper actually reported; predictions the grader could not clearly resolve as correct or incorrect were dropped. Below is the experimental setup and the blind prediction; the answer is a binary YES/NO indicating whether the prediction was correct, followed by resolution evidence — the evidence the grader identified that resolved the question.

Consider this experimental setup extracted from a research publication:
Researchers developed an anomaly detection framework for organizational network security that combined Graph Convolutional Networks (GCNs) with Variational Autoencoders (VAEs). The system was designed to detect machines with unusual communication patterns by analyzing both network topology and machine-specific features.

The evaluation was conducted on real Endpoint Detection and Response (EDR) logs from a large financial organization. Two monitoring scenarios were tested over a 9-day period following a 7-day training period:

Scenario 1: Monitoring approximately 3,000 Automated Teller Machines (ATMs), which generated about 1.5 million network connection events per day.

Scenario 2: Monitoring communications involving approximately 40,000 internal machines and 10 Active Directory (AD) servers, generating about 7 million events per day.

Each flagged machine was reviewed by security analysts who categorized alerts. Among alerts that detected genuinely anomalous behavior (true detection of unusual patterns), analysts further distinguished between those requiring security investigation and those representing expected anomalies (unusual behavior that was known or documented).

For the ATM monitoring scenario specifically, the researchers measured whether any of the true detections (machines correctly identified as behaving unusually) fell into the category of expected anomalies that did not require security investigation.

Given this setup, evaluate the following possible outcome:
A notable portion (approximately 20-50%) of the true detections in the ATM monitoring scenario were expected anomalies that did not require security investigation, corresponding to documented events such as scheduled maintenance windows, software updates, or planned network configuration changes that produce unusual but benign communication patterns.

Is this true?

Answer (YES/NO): NO